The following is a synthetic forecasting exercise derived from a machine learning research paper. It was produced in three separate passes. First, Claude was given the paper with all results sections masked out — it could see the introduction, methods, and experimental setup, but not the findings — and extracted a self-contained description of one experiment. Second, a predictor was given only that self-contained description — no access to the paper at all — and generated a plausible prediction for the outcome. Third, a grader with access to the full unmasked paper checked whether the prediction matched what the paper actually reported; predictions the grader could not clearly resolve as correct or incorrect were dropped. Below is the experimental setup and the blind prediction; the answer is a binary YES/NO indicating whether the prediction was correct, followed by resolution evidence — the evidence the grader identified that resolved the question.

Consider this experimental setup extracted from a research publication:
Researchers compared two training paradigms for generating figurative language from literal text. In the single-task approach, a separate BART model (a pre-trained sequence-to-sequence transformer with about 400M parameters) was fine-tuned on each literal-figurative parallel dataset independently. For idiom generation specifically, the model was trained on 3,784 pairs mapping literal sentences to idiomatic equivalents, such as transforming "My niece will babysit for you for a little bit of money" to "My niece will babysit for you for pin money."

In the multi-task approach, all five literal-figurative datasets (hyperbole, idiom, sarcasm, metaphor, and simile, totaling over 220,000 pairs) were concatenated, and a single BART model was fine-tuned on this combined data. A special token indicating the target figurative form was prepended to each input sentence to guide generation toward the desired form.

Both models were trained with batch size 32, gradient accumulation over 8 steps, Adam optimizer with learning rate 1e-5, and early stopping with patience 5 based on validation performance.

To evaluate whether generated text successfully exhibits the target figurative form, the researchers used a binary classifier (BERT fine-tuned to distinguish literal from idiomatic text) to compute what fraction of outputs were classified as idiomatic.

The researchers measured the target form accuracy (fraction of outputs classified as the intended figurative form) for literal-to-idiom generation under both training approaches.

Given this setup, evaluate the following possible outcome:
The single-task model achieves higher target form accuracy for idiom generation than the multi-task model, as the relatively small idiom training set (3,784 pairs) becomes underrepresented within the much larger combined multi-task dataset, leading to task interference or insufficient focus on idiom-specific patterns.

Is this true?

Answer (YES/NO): YES